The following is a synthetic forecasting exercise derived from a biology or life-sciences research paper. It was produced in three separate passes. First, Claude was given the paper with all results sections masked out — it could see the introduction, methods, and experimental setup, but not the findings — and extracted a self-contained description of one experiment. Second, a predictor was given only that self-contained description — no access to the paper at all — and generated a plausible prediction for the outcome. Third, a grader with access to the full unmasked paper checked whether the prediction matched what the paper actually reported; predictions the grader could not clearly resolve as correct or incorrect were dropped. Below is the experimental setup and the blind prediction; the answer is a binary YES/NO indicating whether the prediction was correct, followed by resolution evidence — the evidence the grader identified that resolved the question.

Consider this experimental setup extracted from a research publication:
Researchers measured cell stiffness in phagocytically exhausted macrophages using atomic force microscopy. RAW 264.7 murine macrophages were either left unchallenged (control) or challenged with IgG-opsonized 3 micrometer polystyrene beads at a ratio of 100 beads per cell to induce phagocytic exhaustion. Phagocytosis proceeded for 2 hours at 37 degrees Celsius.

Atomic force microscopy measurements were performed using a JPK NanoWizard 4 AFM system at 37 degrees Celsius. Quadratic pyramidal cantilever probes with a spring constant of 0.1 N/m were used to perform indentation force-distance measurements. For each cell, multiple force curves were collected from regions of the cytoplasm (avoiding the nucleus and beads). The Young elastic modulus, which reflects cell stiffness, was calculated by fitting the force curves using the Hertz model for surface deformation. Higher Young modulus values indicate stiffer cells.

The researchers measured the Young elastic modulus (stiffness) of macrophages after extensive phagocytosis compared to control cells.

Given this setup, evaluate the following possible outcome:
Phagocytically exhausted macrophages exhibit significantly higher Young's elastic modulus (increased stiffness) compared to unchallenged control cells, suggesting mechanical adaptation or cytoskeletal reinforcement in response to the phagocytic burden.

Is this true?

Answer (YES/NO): NO